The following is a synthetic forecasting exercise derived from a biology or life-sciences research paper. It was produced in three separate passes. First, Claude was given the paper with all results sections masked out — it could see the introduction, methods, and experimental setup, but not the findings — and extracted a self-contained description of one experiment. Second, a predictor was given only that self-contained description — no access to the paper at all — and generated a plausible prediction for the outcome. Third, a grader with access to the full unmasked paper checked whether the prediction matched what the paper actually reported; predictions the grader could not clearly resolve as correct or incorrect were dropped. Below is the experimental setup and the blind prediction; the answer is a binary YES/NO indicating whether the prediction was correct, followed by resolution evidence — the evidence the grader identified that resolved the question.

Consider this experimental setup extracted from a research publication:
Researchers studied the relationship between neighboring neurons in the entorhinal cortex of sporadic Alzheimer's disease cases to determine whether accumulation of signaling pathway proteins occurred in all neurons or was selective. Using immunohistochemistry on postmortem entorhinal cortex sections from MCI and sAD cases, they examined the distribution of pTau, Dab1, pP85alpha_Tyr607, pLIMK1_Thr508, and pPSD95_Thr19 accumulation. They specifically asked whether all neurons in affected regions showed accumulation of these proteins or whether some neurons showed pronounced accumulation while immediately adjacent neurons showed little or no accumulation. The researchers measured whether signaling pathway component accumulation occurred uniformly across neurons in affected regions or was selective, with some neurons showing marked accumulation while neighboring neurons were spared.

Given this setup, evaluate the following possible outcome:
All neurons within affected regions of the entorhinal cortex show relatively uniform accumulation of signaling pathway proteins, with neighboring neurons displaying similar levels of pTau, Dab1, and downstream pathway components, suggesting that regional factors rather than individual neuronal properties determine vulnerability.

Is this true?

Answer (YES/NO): NO